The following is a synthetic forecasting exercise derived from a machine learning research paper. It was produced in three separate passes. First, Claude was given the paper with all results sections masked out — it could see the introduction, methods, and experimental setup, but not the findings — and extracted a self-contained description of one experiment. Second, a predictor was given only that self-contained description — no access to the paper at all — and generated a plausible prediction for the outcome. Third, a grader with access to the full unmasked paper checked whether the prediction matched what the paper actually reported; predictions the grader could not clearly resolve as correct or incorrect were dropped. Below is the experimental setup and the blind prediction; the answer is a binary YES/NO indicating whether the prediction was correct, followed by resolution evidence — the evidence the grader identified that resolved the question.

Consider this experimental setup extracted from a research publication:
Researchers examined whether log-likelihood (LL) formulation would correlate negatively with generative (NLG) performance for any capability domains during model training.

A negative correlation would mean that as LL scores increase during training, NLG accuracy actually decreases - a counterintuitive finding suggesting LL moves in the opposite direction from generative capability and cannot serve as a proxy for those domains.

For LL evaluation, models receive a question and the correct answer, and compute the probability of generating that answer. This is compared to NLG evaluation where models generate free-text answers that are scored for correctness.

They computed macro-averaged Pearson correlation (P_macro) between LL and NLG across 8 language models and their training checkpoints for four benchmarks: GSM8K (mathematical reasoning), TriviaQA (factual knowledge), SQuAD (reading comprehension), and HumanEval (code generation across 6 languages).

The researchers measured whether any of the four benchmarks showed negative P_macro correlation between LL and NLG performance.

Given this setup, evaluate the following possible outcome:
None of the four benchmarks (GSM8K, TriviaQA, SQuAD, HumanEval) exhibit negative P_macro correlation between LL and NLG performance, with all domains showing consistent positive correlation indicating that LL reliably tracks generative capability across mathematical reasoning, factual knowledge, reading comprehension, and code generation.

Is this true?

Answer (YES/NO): NO